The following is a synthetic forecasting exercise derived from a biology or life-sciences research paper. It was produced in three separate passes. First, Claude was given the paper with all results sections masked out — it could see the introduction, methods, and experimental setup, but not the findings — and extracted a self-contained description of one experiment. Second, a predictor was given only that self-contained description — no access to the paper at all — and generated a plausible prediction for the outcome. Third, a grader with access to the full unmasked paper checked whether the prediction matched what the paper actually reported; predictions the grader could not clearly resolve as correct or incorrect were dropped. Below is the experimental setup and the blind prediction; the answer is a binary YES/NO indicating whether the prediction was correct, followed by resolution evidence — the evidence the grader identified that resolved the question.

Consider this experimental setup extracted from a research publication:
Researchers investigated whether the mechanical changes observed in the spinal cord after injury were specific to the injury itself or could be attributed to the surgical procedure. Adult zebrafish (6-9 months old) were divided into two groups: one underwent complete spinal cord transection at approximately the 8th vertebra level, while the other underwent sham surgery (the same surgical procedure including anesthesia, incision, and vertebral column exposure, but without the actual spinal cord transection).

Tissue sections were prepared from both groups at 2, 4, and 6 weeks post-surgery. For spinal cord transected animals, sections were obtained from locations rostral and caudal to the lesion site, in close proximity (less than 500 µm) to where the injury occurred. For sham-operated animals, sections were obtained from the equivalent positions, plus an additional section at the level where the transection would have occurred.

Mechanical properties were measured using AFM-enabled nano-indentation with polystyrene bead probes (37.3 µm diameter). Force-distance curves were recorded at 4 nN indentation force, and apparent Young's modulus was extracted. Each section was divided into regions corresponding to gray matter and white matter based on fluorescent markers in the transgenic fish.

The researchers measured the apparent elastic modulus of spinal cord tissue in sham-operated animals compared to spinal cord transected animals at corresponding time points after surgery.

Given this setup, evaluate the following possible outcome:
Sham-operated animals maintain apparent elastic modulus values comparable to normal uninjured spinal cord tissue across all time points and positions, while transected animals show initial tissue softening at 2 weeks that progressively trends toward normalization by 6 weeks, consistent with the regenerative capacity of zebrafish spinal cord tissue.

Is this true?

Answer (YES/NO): NO